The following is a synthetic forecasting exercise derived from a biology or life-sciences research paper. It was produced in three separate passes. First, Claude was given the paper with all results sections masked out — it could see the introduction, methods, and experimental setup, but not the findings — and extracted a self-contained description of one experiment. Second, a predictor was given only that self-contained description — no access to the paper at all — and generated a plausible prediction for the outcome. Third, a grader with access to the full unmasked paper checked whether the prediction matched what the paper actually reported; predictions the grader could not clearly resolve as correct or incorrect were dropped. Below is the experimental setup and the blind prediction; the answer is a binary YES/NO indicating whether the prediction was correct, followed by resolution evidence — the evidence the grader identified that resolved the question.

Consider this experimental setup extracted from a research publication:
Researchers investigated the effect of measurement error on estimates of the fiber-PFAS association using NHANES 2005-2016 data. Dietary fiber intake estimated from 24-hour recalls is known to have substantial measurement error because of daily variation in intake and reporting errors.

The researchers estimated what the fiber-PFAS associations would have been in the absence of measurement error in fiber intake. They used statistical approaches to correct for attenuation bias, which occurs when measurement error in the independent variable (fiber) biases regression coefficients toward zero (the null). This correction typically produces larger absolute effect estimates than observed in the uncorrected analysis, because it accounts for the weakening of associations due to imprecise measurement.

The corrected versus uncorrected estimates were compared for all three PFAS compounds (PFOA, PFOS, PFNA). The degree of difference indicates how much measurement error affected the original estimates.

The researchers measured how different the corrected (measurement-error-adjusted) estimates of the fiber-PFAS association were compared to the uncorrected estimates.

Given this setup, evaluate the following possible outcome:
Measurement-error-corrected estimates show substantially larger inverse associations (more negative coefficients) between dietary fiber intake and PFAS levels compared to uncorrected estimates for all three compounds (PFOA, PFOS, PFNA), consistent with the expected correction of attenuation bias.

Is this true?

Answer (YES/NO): YES